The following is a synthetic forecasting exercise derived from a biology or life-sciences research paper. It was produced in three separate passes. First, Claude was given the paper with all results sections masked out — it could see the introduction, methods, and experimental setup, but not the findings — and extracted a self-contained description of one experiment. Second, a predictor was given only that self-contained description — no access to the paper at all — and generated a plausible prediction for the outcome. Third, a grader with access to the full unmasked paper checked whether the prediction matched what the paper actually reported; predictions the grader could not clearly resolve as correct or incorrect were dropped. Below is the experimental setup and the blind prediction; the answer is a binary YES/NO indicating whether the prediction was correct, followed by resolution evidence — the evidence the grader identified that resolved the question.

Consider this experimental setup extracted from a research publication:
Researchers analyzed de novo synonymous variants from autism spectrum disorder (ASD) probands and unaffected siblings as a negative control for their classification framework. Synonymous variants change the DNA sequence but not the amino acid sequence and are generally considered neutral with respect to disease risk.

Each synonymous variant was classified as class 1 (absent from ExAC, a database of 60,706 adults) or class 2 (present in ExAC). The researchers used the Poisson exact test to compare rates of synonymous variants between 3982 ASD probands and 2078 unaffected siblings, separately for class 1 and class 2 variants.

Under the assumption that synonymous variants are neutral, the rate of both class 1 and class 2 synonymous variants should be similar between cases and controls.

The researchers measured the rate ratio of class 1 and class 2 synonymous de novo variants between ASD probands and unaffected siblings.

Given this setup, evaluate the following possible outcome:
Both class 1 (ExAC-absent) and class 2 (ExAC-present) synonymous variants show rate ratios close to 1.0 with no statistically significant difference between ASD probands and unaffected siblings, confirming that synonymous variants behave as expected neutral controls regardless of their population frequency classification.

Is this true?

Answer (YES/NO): YES